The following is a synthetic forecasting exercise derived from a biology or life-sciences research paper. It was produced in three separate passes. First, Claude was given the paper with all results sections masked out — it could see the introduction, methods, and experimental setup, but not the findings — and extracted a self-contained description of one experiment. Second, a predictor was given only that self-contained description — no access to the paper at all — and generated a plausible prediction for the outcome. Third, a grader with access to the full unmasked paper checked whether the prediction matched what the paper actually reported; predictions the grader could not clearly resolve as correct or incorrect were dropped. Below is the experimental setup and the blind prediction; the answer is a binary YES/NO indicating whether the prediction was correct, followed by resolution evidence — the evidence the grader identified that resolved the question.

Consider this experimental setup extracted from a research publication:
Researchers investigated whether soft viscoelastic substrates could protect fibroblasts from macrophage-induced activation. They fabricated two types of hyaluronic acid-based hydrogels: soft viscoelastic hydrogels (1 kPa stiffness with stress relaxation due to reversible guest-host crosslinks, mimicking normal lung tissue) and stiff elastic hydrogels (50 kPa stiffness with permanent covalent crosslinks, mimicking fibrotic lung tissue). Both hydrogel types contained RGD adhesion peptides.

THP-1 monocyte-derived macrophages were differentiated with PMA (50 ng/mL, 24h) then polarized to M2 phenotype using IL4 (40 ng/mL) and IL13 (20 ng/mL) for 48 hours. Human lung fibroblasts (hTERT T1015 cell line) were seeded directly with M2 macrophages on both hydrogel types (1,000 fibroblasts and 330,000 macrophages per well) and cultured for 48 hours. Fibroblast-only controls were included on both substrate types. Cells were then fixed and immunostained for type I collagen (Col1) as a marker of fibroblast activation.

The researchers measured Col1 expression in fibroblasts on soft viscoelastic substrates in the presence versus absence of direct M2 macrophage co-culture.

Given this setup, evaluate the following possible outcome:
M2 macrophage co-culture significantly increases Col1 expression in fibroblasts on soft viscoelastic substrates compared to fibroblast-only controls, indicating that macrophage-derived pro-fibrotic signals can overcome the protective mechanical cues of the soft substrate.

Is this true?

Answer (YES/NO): YES